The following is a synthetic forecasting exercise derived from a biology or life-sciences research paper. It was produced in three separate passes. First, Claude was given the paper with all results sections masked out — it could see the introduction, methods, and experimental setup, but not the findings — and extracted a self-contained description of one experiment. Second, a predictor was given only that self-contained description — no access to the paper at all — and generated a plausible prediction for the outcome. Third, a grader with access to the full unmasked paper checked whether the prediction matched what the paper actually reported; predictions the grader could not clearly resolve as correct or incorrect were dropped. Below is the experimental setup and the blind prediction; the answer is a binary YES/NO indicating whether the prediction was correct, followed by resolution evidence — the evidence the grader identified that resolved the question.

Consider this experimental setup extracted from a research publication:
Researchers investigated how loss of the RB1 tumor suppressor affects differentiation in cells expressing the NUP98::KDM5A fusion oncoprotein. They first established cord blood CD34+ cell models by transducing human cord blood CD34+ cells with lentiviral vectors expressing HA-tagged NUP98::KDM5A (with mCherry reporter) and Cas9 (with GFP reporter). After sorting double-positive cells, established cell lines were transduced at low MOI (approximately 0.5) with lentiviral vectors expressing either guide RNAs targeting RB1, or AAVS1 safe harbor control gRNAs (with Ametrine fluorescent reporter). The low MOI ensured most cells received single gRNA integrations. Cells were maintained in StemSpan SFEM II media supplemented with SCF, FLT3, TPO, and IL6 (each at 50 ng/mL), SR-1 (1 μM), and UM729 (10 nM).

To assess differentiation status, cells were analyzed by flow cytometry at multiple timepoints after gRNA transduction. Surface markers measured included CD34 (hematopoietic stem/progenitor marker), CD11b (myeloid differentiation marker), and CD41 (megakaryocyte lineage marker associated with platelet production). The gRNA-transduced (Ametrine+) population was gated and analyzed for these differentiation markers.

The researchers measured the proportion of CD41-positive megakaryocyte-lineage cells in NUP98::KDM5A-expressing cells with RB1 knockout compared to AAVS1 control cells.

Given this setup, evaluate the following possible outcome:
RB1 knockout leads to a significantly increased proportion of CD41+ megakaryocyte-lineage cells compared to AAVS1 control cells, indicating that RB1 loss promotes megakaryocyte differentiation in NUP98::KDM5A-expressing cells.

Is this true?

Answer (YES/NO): NO